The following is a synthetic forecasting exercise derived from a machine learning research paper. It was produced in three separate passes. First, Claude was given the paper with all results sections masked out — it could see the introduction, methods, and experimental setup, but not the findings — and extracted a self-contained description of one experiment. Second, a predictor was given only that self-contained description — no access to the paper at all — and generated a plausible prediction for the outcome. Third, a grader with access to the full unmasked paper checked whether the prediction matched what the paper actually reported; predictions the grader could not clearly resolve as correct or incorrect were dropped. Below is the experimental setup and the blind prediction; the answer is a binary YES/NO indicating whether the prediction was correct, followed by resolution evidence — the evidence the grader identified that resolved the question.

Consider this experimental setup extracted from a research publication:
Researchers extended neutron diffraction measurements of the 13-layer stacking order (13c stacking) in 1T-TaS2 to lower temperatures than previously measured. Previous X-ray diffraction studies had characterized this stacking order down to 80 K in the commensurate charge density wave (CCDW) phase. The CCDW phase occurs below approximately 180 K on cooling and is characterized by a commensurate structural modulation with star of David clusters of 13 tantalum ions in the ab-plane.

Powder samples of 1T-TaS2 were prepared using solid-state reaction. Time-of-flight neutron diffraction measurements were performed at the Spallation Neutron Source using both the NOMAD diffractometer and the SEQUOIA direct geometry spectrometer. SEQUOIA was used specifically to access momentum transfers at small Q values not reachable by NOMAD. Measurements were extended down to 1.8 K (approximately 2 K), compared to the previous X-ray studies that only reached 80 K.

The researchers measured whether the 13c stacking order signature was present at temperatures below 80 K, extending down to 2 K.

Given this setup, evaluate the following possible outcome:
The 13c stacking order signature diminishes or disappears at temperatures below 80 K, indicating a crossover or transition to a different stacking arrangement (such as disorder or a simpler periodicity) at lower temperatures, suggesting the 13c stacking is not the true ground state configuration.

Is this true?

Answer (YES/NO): NO